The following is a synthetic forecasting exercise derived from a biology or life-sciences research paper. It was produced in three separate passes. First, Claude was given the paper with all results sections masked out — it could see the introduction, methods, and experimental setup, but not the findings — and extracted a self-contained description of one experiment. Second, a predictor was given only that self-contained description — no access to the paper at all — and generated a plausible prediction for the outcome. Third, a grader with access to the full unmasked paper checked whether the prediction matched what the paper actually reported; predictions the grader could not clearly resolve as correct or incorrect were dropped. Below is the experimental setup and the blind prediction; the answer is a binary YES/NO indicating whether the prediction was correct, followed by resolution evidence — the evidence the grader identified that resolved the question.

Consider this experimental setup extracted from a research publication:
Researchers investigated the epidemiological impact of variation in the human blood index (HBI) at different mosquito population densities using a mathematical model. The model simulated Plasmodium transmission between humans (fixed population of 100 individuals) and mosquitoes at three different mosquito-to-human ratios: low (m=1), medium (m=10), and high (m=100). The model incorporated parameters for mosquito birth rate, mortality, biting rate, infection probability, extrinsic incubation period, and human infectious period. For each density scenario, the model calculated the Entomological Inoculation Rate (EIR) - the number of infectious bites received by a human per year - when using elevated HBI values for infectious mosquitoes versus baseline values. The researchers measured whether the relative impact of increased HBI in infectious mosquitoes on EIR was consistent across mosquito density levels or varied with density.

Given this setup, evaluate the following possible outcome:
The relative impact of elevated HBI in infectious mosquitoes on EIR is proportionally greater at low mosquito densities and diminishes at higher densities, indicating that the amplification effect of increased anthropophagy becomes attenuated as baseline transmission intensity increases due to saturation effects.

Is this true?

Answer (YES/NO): NO